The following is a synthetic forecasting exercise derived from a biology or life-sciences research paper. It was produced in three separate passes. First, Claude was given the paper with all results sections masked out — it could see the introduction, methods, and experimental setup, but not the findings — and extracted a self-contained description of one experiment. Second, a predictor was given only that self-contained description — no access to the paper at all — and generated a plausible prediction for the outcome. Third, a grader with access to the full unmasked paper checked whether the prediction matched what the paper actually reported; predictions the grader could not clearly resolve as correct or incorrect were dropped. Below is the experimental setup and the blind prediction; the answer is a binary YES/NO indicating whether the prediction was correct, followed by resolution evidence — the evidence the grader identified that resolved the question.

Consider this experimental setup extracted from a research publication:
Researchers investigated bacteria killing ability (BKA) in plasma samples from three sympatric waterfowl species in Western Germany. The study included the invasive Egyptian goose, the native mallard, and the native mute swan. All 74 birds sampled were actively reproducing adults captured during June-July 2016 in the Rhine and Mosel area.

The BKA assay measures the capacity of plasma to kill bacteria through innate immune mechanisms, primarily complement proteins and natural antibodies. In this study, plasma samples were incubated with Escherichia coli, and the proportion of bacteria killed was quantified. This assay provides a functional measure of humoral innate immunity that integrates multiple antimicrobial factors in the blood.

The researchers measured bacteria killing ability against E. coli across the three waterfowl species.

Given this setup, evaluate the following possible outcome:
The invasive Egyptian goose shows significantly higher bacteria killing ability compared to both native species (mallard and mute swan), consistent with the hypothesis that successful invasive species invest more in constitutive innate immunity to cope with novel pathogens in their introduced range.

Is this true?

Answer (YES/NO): NO